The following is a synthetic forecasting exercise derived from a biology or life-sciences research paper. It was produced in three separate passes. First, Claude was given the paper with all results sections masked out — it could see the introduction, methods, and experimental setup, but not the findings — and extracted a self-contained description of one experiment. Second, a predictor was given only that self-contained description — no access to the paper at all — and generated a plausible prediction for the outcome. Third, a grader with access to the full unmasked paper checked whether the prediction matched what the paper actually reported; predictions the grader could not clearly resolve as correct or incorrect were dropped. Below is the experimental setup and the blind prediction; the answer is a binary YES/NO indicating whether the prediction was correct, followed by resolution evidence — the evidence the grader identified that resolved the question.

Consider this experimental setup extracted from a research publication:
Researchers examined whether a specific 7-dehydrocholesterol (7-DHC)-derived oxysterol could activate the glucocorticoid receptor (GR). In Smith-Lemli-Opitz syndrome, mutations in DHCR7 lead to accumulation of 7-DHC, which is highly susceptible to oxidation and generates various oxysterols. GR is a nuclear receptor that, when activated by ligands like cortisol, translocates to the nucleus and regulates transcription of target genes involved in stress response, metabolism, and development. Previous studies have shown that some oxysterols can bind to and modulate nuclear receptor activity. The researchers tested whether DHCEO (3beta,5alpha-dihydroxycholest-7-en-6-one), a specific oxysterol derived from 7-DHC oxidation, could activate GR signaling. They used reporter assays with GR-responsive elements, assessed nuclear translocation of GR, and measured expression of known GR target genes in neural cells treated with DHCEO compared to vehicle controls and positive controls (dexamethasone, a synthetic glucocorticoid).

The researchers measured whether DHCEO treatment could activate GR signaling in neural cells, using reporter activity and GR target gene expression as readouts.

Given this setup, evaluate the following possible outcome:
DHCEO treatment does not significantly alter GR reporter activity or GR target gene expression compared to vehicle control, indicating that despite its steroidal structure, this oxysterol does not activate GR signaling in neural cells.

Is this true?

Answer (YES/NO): NO